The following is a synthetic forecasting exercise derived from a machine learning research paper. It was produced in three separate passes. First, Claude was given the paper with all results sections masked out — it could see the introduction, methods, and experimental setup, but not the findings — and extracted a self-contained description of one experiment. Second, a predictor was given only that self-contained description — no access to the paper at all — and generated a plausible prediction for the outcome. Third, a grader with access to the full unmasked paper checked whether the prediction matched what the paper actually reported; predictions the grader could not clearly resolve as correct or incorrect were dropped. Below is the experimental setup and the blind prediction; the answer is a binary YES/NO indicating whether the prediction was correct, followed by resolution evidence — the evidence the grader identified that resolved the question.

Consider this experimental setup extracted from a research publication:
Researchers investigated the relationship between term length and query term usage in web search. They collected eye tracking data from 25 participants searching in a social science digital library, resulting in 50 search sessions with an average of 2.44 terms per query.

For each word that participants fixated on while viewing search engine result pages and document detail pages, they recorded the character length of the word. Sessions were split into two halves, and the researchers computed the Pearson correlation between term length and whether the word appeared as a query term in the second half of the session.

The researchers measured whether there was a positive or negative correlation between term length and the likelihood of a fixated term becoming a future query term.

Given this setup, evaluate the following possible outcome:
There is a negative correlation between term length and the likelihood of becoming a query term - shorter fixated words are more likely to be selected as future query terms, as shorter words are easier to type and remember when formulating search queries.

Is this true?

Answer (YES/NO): YES